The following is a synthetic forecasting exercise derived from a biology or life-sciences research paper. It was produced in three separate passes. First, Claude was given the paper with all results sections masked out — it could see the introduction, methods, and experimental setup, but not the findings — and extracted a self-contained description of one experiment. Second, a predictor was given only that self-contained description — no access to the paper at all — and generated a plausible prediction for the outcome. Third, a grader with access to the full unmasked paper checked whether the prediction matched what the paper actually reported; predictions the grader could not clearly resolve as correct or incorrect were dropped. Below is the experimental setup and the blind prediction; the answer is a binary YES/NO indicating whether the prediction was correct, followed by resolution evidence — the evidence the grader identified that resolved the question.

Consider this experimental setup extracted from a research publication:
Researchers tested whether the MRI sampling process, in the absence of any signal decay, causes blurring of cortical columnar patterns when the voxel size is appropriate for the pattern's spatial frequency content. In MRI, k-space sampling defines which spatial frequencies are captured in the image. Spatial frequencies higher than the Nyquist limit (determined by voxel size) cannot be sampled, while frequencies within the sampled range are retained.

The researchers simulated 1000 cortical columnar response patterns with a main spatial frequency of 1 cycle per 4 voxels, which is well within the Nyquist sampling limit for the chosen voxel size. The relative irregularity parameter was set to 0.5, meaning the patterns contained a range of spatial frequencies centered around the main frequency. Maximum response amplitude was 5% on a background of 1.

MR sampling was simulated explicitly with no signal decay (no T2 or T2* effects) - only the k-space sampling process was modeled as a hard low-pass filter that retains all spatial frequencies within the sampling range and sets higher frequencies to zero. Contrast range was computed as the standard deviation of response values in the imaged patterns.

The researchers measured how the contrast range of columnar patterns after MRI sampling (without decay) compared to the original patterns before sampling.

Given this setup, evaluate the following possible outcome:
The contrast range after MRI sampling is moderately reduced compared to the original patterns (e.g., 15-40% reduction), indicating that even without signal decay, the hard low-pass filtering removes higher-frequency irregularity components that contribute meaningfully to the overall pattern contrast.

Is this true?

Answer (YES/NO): NO